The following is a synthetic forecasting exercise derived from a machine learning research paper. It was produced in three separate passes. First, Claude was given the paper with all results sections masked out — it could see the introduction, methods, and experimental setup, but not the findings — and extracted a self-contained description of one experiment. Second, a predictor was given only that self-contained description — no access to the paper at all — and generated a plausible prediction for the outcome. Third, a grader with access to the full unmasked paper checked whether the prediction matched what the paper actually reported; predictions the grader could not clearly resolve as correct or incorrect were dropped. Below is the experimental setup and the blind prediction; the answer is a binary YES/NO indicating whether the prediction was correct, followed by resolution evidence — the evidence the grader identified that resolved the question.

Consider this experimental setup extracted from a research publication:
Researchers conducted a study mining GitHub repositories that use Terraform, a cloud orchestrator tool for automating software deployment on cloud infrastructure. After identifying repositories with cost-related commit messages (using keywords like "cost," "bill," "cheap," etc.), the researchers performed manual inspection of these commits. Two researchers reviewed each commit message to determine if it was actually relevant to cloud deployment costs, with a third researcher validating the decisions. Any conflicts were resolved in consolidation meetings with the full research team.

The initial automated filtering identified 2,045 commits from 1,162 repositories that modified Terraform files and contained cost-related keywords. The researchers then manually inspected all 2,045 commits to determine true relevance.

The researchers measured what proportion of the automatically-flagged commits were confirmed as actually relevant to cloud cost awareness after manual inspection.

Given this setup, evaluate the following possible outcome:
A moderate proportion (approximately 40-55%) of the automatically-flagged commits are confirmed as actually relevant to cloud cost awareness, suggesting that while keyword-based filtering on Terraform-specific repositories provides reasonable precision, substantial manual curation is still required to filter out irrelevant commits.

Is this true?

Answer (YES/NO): NO